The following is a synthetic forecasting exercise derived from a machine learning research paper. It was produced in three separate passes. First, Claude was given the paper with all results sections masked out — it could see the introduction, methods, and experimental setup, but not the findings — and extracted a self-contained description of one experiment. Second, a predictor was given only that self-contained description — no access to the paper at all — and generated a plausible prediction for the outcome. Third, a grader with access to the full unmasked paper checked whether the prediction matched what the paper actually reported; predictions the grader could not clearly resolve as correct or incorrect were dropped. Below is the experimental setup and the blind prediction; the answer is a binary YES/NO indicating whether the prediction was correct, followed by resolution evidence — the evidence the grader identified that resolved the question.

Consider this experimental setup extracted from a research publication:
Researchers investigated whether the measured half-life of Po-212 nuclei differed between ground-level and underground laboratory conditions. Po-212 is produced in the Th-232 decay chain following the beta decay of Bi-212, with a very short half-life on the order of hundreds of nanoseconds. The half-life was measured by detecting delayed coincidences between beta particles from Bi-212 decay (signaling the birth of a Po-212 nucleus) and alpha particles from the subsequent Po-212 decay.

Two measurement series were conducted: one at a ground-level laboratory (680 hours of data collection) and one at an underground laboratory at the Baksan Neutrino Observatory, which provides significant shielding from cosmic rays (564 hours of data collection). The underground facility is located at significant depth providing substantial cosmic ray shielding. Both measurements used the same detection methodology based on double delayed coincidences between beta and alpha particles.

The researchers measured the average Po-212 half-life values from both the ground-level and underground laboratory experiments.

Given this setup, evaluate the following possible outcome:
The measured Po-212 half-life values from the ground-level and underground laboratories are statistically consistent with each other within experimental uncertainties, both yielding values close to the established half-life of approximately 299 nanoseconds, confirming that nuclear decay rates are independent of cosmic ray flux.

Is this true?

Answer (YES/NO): NO